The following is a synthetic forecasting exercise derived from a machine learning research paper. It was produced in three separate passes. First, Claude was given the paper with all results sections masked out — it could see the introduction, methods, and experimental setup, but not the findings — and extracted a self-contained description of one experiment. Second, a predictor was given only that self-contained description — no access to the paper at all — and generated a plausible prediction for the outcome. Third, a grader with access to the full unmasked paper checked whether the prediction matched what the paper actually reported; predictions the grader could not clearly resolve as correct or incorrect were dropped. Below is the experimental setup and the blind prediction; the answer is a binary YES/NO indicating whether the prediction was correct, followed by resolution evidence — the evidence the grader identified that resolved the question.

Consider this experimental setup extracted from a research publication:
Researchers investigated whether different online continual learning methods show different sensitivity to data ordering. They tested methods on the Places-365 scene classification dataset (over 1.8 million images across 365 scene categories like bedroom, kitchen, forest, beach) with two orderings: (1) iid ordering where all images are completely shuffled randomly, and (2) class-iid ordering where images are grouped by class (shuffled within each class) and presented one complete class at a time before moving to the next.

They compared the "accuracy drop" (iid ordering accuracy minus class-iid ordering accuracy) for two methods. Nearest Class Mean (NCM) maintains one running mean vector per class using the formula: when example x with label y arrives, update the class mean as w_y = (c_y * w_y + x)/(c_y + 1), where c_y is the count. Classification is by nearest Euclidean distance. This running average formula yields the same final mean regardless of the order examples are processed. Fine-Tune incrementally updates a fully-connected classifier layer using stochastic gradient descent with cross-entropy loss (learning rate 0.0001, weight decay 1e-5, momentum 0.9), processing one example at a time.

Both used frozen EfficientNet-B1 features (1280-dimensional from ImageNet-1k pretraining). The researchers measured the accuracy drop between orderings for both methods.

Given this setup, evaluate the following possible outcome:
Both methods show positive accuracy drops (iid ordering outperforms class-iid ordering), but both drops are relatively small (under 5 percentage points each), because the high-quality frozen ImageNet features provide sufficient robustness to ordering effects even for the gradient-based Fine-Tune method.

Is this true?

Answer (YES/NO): NO